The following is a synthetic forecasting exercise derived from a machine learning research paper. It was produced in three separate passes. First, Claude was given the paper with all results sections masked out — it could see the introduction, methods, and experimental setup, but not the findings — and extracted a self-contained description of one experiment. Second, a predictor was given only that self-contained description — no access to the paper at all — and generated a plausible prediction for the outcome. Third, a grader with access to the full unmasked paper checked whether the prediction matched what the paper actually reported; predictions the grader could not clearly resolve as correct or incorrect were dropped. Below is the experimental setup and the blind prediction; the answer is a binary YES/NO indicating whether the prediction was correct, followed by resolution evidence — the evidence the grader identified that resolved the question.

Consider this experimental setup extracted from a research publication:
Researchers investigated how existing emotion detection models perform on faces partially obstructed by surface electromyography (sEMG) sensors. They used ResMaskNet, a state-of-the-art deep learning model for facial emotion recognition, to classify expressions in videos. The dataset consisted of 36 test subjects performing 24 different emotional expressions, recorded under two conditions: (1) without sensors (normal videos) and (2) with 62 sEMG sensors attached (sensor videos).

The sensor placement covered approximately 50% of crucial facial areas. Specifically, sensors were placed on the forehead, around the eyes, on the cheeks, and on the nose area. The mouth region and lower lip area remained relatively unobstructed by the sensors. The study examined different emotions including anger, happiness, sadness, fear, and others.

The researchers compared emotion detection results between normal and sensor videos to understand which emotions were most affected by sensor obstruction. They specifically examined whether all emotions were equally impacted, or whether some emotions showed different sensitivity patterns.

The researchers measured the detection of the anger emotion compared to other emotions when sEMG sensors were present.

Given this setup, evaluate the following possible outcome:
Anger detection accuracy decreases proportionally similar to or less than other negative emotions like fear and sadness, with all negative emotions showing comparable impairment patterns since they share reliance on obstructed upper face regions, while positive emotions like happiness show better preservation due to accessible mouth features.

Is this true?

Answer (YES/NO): NO